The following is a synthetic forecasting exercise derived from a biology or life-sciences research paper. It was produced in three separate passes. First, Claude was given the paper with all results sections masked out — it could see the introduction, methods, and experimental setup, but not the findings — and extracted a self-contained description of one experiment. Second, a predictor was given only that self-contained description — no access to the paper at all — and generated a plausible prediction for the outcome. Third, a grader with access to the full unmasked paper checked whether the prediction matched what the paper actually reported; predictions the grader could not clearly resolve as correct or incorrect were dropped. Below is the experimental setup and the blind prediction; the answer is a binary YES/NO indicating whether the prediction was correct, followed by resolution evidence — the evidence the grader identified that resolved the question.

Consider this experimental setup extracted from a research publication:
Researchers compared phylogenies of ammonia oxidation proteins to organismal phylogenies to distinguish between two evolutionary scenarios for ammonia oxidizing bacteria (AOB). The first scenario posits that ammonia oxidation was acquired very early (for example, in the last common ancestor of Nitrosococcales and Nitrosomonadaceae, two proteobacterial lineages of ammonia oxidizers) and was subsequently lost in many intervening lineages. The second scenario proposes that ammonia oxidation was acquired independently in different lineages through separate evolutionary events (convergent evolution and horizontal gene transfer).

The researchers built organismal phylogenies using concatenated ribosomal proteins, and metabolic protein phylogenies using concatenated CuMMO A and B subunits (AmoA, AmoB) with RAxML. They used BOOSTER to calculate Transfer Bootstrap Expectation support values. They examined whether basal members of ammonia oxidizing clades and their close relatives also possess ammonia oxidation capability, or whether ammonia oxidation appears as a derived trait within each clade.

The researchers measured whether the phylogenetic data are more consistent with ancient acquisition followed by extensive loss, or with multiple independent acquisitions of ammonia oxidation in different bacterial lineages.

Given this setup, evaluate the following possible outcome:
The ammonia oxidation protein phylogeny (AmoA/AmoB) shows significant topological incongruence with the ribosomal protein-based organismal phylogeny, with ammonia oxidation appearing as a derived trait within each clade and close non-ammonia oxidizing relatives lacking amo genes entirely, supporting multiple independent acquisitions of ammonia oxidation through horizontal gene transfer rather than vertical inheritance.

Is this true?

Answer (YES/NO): YES